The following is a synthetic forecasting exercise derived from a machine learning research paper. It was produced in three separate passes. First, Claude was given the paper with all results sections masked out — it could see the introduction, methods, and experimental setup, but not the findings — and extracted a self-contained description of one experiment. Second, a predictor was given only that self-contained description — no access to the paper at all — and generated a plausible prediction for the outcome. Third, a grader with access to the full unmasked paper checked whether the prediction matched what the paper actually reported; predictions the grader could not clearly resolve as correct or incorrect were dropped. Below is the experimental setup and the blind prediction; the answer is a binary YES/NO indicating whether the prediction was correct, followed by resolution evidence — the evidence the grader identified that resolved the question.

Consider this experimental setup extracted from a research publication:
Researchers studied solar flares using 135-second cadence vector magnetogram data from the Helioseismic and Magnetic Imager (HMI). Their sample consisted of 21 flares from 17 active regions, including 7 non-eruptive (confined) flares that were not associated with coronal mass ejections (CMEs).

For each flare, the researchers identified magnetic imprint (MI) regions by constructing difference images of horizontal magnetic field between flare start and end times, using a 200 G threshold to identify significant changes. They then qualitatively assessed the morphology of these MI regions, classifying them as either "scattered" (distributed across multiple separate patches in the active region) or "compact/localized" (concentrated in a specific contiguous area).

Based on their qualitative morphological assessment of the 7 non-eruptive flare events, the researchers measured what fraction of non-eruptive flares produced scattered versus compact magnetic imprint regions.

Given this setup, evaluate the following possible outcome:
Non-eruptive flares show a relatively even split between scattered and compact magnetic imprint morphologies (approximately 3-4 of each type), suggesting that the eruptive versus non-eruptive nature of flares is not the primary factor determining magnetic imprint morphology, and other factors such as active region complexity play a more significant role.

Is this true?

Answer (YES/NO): NO